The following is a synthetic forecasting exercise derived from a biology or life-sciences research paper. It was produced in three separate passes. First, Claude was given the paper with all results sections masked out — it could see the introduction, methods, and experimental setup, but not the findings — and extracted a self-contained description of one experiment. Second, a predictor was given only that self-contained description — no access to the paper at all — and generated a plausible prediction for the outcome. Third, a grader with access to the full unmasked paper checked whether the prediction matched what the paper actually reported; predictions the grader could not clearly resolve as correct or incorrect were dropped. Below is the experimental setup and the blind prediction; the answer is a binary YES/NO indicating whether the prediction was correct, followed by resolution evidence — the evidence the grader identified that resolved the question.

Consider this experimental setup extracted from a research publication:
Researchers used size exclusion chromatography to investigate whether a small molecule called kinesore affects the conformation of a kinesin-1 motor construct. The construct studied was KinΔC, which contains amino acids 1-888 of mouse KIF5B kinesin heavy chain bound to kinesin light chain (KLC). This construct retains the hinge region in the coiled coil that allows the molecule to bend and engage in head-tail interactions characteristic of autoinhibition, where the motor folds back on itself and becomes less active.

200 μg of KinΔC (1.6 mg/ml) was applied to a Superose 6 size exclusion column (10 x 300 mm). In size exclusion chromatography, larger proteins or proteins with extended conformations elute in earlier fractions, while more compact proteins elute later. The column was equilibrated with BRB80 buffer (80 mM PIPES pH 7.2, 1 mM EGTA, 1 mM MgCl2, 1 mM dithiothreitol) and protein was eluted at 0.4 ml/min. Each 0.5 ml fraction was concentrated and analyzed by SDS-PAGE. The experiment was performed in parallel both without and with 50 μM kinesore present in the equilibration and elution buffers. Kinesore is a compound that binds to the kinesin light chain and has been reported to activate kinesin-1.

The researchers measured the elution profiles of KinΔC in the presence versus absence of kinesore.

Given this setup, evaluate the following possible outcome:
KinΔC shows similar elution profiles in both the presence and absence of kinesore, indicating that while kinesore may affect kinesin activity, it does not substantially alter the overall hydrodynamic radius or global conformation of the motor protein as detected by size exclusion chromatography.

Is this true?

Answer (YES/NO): NO